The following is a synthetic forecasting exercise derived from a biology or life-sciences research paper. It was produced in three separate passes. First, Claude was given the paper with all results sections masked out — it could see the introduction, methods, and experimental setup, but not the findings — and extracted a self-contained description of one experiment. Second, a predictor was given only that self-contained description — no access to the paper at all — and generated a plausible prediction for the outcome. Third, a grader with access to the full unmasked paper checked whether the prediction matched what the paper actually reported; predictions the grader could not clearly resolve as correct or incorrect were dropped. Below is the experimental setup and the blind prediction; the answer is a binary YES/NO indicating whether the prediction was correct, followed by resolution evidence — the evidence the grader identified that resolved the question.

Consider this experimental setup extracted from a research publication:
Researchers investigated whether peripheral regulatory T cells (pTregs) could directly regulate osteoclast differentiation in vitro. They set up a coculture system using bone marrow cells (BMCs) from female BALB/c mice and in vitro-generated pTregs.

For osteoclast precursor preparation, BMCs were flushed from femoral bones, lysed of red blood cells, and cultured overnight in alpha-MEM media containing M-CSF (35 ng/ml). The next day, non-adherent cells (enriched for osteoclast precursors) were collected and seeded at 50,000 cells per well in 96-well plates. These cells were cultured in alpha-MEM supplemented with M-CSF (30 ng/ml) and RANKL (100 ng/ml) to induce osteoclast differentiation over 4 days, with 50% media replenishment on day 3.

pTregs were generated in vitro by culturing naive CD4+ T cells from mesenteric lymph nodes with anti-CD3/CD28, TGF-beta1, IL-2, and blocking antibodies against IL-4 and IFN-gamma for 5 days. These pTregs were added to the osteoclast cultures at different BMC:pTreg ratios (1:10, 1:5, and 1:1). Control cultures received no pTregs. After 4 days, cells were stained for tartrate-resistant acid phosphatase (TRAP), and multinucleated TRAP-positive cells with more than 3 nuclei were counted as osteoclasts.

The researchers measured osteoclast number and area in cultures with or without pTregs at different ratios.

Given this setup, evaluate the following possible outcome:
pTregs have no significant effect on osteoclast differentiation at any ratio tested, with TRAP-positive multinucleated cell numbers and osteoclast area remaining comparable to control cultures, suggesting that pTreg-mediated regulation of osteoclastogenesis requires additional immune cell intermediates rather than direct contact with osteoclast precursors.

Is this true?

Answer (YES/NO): NO